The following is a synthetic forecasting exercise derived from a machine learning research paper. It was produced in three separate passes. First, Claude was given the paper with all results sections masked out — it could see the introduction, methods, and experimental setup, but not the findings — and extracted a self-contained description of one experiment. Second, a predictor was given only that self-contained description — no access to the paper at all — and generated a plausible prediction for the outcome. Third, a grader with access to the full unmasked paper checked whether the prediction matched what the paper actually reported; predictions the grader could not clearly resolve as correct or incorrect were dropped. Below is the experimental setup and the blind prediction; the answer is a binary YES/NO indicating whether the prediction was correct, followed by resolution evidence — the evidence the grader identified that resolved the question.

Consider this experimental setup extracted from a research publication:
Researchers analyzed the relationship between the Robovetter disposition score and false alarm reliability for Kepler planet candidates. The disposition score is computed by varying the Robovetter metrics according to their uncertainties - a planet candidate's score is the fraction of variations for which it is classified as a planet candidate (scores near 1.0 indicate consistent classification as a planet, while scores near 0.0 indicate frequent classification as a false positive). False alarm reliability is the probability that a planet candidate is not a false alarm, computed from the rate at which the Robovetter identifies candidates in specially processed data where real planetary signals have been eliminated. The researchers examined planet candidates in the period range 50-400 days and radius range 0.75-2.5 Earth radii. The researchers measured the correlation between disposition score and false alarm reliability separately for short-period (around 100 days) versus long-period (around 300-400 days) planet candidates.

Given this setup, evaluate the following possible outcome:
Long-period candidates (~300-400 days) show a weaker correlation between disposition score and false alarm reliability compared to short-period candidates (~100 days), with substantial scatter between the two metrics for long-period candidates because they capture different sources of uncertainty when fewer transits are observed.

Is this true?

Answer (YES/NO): NO